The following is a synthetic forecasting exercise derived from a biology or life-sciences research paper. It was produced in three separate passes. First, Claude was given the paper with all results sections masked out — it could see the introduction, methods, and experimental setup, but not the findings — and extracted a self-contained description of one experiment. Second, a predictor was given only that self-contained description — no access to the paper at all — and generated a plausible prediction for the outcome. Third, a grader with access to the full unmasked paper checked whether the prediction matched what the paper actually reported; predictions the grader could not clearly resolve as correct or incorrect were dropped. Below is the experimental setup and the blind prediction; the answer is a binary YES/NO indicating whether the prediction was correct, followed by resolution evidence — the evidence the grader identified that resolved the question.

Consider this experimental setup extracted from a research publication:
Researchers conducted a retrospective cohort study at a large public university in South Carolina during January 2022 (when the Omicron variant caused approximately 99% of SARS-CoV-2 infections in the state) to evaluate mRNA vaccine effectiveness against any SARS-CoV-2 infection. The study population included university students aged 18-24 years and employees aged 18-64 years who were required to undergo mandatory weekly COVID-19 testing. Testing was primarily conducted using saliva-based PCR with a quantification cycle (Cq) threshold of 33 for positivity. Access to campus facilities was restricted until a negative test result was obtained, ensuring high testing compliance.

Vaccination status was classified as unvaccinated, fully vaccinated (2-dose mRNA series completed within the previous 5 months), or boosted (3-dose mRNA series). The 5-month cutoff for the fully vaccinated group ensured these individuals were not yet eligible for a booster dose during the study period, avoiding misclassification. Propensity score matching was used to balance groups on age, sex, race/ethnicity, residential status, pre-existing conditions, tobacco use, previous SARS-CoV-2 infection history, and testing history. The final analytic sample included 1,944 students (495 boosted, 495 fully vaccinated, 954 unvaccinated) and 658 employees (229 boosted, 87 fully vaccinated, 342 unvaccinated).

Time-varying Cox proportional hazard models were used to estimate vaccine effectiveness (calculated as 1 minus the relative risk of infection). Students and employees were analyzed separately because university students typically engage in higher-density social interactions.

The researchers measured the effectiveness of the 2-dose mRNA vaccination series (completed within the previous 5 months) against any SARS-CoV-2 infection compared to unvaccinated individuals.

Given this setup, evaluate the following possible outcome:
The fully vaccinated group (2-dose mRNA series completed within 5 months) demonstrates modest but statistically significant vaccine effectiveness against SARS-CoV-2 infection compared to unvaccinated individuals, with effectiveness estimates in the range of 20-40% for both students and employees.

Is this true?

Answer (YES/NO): NO